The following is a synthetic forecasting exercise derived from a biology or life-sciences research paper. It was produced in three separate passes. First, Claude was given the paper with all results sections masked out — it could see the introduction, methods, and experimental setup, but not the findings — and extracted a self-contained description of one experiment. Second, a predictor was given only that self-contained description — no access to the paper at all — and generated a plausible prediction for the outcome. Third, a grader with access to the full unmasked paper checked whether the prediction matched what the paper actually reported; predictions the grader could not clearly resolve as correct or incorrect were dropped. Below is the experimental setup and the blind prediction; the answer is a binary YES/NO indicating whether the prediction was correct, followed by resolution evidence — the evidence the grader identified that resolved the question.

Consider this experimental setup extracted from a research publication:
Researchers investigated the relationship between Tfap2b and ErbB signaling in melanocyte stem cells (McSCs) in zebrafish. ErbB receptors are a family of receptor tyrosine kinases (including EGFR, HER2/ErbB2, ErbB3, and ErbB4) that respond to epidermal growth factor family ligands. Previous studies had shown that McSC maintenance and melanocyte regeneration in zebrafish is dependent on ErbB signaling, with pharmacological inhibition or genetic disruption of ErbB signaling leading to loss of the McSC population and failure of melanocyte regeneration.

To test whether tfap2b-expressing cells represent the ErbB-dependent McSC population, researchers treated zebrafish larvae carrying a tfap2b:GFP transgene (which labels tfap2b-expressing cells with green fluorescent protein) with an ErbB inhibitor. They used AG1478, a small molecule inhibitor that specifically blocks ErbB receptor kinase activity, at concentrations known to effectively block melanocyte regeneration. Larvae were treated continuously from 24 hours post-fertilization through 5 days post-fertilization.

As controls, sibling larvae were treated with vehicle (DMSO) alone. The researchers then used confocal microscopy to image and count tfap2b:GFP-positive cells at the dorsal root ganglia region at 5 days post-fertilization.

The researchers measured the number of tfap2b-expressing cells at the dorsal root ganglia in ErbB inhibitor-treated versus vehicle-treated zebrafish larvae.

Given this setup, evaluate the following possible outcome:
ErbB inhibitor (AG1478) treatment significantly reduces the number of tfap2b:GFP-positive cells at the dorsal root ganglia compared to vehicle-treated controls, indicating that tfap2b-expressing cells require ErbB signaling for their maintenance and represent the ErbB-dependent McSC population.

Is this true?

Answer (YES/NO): YES